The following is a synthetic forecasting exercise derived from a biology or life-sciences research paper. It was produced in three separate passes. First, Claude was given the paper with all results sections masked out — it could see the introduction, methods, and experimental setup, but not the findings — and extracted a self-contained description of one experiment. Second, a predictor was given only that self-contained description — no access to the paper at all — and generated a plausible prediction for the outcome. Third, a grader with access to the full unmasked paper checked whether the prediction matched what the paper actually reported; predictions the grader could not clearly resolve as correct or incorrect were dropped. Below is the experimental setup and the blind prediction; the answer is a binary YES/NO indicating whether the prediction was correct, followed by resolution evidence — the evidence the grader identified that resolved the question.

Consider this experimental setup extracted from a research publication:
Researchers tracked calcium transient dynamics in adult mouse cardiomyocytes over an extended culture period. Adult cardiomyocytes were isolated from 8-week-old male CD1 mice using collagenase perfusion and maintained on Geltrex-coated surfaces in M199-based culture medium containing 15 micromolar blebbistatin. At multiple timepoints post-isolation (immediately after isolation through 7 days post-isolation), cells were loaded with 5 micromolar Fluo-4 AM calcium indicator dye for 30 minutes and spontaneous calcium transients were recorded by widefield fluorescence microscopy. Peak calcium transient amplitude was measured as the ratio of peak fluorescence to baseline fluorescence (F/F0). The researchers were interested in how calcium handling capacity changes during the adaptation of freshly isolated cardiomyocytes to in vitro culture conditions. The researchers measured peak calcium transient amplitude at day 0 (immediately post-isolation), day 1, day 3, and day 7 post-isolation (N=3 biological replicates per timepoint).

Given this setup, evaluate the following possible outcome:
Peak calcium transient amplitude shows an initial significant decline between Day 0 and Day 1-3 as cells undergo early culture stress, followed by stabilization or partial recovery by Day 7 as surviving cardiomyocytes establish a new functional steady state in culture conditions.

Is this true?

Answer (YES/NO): YES